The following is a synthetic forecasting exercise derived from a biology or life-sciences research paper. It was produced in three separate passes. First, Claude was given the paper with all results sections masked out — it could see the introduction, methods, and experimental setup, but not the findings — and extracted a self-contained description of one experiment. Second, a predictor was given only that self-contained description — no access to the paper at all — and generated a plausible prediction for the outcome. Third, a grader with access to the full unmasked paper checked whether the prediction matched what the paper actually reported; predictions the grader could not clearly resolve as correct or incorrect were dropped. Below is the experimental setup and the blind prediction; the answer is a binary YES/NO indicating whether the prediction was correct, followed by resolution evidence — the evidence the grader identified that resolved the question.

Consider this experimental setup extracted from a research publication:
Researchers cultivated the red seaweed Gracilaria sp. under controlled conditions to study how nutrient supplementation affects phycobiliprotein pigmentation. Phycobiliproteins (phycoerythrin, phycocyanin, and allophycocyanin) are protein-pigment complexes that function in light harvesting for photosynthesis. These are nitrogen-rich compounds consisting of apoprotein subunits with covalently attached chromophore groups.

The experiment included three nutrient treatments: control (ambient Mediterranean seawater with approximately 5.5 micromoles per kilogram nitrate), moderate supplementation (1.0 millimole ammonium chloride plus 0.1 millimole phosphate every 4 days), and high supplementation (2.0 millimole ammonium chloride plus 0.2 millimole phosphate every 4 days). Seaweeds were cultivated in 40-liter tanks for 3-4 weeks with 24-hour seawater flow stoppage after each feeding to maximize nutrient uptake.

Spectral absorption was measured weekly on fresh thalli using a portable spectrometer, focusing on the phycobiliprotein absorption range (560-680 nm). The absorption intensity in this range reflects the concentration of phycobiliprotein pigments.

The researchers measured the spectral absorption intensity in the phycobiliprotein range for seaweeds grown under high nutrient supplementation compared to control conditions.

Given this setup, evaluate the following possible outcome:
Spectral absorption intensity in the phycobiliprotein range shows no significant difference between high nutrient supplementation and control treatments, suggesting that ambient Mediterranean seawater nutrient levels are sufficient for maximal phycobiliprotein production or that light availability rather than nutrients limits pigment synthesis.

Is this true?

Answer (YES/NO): NO